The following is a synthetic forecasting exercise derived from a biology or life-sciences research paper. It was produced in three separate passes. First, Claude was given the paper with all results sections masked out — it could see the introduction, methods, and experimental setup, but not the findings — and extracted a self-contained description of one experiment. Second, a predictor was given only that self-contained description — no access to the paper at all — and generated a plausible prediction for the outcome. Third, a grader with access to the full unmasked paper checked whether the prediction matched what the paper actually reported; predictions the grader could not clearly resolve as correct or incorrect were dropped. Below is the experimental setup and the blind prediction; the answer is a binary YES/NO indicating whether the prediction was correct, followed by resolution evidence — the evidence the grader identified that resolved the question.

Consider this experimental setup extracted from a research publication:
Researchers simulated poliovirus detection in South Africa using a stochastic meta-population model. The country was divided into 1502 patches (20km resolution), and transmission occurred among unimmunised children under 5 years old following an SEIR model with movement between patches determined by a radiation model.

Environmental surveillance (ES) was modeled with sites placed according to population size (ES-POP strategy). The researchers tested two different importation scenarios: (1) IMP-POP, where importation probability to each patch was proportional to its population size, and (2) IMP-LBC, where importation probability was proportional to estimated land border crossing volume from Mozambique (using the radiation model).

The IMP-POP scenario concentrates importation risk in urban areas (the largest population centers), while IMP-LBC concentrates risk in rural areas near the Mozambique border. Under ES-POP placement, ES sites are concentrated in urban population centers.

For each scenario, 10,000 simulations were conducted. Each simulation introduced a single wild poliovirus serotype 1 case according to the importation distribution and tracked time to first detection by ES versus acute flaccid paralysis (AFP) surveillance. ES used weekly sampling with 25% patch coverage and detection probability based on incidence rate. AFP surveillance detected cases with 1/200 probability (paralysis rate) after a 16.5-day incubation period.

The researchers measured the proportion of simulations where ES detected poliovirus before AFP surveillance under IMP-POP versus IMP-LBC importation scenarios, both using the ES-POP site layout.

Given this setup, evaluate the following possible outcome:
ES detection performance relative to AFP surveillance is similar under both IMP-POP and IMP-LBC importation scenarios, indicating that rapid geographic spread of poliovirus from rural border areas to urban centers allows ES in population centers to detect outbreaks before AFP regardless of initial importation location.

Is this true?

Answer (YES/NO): NO